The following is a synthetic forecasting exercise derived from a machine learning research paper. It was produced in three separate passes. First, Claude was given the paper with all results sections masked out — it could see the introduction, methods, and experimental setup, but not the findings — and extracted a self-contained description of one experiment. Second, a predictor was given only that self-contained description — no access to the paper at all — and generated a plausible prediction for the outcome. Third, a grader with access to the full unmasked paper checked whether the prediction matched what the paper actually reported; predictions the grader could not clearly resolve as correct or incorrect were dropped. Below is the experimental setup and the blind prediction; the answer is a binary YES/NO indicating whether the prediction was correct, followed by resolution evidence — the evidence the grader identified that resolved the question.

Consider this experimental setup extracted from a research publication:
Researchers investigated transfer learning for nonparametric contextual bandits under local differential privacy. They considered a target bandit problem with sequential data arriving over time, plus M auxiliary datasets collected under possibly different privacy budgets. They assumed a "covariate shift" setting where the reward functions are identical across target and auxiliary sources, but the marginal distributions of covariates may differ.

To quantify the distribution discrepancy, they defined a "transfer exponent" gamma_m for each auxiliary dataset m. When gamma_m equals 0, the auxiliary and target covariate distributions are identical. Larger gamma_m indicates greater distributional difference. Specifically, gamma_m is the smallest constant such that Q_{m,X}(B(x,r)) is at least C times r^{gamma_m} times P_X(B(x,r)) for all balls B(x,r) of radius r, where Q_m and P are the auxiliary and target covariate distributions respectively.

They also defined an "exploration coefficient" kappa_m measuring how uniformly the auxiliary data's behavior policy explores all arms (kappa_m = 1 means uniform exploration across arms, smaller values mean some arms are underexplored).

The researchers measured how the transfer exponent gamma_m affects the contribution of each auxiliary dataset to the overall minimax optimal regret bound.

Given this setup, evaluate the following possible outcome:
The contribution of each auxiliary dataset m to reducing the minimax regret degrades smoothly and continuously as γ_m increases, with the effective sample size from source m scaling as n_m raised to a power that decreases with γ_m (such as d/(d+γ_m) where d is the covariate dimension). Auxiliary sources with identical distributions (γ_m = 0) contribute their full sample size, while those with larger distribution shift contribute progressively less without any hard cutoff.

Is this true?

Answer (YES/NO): YES